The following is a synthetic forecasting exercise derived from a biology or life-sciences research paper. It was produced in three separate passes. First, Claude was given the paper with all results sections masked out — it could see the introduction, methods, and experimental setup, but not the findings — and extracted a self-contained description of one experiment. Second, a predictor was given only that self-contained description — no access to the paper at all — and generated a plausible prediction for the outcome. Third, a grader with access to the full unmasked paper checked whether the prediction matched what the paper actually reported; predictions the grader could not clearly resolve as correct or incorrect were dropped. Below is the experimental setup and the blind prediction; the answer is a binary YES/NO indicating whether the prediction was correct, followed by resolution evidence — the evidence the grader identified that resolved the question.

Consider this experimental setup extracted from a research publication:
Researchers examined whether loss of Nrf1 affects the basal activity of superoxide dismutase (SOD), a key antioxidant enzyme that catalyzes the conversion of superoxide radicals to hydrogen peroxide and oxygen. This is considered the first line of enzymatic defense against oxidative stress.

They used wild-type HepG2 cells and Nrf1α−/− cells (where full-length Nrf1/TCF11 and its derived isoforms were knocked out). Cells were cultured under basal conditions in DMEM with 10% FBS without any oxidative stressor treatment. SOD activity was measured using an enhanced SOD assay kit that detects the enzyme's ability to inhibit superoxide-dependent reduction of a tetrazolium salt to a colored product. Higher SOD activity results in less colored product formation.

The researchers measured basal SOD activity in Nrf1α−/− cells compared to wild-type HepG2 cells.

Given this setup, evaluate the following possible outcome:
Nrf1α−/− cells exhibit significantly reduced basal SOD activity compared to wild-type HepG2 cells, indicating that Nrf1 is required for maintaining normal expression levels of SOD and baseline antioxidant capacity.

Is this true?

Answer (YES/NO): NO